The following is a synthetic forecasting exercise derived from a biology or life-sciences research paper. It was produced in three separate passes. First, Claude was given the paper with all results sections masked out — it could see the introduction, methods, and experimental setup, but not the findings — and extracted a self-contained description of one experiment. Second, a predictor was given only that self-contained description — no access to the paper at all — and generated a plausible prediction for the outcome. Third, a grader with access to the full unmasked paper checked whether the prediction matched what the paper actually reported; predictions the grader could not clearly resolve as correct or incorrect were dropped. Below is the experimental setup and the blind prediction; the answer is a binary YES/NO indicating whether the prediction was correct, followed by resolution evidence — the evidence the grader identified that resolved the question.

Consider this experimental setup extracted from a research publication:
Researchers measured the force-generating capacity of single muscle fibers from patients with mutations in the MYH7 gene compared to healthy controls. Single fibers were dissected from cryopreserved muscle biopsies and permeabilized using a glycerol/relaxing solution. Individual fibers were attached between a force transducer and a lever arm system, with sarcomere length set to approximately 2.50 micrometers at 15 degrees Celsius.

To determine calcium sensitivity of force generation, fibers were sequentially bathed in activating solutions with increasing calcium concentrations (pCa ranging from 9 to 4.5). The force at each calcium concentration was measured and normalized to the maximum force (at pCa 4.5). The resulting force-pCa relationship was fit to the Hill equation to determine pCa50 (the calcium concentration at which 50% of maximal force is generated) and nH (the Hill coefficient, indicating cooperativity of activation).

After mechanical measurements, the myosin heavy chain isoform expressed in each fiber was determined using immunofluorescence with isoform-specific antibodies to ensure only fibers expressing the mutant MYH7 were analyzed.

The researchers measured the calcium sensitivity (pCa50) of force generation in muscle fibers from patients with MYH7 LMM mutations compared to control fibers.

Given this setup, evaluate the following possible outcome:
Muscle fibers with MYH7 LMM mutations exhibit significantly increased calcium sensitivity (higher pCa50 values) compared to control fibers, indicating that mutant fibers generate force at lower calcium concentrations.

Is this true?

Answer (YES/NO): NO